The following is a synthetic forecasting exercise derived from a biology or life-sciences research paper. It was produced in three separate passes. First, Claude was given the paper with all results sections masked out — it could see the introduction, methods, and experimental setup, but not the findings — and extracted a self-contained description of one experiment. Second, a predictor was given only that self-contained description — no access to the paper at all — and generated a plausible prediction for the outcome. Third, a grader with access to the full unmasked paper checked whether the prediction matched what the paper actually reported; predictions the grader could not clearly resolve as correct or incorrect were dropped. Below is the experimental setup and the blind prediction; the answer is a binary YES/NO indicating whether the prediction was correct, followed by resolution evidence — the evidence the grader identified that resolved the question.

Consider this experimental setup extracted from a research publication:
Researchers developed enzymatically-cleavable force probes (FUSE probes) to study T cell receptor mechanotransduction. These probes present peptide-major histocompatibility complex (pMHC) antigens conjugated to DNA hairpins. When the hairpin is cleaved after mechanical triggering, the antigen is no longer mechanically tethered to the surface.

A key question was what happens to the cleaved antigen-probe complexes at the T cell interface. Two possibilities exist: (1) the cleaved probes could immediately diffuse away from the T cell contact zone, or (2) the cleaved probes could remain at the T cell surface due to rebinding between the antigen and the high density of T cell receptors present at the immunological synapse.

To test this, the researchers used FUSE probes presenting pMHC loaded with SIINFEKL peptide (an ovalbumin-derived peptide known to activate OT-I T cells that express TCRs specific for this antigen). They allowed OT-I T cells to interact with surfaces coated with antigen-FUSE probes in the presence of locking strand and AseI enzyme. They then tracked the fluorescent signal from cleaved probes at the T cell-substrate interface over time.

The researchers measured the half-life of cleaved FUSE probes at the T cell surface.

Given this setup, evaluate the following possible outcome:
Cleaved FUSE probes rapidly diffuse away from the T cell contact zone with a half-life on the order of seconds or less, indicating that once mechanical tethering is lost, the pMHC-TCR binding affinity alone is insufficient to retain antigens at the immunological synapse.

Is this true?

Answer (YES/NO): NO